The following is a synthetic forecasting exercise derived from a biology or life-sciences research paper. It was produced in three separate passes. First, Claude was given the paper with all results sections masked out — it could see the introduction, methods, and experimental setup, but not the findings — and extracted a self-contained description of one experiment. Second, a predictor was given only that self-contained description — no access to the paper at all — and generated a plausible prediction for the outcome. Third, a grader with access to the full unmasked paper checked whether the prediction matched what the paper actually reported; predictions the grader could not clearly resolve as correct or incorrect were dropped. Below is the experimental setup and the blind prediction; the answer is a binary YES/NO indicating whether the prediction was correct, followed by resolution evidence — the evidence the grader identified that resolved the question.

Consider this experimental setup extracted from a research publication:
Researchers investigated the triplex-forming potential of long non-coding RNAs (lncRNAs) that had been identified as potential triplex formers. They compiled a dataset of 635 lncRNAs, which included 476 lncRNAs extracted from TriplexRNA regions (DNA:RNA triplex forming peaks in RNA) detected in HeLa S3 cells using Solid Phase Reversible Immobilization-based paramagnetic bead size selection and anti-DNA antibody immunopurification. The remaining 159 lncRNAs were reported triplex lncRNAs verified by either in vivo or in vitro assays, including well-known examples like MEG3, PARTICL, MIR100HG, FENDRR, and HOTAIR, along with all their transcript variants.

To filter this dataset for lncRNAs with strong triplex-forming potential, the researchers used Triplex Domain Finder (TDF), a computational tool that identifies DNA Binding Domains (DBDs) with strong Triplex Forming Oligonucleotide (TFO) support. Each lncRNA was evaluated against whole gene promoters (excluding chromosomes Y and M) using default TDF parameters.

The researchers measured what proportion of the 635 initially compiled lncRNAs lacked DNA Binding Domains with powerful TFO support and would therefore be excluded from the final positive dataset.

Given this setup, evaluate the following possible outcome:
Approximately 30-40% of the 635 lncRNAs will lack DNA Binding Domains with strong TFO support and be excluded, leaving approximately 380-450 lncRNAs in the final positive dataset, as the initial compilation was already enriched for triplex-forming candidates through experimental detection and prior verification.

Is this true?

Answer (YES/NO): NO